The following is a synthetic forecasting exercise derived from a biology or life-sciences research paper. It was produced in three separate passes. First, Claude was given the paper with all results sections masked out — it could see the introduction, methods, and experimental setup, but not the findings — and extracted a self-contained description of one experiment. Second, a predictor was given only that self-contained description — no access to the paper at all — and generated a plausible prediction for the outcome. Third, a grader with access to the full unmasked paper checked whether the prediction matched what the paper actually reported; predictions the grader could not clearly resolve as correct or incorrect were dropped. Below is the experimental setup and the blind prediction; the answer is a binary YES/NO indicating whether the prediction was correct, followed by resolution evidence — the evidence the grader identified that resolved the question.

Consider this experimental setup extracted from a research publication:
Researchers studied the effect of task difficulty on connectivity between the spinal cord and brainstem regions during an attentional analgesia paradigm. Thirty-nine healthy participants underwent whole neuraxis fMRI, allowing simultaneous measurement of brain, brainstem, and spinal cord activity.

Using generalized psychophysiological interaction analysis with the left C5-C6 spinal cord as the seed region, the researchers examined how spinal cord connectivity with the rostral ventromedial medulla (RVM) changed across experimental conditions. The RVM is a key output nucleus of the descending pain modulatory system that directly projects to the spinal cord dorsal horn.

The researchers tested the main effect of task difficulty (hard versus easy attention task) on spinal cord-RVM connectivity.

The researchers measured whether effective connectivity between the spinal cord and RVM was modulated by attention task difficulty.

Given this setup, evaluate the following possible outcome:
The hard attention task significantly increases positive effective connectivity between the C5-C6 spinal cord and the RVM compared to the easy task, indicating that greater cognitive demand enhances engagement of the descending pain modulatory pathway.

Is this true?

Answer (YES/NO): NO